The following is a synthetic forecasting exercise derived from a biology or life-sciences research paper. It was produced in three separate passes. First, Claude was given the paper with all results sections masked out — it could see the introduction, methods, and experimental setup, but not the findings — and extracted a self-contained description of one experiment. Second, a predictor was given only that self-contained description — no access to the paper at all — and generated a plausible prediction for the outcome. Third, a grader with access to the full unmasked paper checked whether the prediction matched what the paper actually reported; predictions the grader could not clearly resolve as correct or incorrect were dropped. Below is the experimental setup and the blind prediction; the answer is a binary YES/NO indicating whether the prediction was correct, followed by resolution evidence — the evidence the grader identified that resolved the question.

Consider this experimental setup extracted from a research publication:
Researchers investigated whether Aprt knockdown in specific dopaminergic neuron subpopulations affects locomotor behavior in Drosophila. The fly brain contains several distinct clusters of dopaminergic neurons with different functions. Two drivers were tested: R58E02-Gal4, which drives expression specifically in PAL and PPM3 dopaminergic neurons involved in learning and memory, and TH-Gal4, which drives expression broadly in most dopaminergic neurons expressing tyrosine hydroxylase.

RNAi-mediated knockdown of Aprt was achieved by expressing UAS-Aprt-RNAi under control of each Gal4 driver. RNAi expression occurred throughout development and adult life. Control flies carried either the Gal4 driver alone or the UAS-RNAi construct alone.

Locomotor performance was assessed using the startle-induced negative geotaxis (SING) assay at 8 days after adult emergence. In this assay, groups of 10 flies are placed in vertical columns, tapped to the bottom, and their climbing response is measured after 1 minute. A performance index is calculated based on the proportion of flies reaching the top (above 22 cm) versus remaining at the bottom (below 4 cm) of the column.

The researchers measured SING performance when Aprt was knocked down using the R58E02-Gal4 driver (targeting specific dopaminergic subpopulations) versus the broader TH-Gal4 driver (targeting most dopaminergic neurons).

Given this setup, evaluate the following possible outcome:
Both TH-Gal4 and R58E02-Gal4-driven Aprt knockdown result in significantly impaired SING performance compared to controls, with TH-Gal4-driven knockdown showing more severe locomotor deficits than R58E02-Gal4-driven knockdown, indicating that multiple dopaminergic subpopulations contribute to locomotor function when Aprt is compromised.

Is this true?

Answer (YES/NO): NO